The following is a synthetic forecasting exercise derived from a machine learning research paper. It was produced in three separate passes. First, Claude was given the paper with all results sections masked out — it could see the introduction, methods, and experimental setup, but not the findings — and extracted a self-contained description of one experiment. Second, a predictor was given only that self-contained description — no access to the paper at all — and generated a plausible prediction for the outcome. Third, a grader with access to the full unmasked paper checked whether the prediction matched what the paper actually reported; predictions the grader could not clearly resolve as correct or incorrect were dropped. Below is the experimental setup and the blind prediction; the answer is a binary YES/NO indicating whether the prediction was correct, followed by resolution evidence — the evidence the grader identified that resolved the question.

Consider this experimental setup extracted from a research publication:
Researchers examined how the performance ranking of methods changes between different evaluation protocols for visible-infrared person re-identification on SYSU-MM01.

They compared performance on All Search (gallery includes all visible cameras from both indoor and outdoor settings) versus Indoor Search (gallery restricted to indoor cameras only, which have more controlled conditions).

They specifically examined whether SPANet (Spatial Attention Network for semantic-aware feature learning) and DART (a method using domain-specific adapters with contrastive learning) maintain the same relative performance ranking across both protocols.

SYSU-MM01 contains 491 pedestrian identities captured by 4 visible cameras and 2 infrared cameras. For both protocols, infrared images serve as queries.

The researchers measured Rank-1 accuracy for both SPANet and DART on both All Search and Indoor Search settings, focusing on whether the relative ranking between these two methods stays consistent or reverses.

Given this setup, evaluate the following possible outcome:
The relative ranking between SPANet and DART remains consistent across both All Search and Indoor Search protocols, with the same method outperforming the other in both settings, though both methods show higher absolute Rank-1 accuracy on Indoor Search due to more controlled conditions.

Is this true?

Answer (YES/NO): YES